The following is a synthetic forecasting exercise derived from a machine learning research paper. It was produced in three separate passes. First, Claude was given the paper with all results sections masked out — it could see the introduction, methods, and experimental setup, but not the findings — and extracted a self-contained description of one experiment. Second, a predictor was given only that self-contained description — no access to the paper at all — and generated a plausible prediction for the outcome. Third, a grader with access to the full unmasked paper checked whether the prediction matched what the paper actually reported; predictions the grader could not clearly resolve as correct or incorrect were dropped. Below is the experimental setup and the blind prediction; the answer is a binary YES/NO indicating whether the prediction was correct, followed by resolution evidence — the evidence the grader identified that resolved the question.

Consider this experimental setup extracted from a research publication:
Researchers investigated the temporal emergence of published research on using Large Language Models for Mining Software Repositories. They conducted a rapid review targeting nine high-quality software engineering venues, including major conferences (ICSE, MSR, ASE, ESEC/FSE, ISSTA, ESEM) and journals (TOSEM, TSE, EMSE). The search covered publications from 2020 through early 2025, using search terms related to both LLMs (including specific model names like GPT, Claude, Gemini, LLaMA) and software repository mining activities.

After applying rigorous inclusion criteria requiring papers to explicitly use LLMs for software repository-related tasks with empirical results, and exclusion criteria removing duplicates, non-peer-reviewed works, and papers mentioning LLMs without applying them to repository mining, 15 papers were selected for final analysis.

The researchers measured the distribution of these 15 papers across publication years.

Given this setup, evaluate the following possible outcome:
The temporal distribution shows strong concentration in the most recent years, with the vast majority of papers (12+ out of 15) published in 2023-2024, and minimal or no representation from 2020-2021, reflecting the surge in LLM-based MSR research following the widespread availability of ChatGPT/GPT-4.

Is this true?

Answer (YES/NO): NO